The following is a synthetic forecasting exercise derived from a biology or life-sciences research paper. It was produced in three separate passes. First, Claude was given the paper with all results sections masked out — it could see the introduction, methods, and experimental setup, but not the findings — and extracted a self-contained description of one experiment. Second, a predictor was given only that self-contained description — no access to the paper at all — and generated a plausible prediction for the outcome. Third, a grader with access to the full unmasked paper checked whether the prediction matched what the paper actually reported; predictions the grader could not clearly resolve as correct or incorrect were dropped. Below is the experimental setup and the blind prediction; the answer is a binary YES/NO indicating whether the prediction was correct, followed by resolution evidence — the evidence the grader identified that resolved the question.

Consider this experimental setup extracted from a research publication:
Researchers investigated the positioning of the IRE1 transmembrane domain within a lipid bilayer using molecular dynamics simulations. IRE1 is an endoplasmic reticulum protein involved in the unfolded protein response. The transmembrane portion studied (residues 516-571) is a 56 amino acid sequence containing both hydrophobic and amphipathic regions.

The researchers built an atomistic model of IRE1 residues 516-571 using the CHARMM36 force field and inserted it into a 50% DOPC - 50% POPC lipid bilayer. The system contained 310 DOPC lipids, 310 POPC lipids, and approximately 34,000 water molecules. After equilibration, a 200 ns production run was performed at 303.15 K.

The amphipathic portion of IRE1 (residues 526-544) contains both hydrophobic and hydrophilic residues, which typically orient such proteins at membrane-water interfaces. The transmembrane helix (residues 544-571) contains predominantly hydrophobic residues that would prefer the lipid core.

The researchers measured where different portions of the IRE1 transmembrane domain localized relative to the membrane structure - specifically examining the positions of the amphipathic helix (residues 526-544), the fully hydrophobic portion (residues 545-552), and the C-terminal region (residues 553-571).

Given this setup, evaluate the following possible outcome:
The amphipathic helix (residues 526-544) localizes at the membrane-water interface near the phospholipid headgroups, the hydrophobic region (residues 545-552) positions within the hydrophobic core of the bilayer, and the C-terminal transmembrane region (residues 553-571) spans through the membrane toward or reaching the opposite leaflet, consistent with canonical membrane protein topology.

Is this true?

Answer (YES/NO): YES